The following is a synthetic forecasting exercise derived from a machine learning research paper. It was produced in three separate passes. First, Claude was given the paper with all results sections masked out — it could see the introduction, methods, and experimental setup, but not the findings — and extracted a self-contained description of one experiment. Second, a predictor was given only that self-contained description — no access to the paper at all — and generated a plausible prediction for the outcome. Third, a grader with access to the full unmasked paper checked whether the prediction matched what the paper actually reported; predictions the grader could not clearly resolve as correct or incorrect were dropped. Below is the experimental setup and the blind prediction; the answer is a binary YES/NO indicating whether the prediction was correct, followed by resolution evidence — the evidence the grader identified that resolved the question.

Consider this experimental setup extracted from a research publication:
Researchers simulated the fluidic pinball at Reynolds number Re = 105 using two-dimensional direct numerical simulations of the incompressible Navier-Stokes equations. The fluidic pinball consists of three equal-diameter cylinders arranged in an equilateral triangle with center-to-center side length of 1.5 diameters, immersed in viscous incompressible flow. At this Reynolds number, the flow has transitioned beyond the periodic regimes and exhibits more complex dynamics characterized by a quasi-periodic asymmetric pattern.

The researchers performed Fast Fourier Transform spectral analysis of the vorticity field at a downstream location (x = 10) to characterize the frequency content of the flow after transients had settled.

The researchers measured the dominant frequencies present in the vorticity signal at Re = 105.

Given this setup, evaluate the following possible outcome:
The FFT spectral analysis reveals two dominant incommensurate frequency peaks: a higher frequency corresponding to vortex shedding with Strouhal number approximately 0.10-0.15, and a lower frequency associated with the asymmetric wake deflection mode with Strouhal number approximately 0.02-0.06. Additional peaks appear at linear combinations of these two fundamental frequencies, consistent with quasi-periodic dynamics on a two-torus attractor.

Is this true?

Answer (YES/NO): NO